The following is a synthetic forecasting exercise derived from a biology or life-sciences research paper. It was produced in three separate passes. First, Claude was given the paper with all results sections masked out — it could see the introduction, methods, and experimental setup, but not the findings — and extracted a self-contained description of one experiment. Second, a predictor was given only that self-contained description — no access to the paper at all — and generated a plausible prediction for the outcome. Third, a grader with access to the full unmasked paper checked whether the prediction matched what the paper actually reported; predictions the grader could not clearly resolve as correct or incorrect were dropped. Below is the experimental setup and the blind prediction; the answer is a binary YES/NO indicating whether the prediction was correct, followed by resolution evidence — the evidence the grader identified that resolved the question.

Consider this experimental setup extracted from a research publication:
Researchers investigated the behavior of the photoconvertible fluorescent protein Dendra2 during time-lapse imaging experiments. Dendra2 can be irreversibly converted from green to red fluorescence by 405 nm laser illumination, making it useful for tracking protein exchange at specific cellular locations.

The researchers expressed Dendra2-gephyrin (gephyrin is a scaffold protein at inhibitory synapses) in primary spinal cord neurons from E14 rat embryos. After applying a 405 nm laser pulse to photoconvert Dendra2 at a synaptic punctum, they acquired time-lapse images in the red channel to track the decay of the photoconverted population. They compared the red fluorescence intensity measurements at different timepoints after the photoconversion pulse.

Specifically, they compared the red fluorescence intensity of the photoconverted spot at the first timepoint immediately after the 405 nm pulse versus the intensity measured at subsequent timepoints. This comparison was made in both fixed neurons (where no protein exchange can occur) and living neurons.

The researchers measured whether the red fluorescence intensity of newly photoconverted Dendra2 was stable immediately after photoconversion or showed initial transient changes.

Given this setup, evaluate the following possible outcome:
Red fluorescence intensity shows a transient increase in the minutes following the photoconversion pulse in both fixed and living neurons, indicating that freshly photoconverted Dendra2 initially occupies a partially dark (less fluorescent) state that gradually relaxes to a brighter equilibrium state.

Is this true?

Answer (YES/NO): NO